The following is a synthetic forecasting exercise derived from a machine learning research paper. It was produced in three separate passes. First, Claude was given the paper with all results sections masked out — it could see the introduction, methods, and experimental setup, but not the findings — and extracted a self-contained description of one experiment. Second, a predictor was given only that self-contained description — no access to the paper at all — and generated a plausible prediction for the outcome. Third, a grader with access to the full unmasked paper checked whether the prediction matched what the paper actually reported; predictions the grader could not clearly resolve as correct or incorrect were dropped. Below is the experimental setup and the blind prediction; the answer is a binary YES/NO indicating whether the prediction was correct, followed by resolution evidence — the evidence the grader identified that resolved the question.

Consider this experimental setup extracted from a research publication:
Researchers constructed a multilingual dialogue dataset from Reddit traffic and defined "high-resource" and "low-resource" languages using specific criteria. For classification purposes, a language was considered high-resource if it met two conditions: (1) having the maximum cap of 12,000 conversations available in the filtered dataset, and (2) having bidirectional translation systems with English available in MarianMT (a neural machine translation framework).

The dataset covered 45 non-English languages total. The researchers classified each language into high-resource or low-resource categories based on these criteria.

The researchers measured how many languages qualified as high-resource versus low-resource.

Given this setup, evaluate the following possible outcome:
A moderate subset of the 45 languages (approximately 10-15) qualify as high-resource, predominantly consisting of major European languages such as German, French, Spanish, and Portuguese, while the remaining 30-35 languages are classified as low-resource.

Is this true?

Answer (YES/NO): NO